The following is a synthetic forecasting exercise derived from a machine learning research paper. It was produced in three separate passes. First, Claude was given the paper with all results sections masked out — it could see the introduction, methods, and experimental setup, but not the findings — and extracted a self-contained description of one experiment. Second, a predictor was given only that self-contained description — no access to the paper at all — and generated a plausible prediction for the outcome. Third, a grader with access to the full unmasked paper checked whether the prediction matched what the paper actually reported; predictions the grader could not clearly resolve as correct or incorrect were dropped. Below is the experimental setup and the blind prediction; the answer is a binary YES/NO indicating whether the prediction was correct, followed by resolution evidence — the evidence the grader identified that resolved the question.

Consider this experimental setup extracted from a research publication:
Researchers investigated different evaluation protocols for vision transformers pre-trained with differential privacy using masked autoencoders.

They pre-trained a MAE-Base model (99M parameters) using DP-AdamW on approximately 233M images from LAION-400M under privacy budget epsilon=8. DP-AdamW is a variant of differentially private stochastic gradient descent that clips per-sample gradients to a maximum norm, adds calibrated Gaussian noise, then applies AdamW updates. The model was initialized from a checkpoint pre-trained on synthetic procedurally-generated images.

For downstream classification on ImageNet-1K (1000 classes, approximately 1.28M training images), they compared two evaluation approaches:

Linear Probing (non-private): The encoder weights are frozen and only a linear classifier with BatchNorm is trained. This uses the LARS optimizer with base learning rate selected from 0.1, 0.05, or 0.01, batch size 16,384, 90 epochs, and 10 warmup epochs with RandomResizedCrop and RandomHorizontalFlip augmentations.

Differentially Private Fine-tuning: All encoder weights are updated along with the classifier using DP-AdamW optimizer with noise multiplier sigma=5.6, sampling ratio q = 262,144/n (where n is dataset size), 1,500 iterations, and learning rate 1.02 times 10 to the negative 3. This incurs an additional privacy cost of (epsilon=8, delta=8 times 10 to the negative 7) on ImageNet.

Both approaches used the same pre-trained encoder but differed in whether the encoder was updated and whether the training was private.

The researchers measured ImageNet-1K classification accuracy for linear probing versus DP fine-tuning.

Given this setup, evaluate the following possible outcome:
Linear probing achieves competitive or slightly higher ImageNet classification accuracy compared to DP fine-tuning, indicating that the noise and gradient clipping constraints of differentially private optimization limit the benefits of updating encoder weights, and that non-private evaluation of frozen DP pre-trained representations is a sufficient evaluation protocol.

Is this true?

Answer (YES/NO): NO